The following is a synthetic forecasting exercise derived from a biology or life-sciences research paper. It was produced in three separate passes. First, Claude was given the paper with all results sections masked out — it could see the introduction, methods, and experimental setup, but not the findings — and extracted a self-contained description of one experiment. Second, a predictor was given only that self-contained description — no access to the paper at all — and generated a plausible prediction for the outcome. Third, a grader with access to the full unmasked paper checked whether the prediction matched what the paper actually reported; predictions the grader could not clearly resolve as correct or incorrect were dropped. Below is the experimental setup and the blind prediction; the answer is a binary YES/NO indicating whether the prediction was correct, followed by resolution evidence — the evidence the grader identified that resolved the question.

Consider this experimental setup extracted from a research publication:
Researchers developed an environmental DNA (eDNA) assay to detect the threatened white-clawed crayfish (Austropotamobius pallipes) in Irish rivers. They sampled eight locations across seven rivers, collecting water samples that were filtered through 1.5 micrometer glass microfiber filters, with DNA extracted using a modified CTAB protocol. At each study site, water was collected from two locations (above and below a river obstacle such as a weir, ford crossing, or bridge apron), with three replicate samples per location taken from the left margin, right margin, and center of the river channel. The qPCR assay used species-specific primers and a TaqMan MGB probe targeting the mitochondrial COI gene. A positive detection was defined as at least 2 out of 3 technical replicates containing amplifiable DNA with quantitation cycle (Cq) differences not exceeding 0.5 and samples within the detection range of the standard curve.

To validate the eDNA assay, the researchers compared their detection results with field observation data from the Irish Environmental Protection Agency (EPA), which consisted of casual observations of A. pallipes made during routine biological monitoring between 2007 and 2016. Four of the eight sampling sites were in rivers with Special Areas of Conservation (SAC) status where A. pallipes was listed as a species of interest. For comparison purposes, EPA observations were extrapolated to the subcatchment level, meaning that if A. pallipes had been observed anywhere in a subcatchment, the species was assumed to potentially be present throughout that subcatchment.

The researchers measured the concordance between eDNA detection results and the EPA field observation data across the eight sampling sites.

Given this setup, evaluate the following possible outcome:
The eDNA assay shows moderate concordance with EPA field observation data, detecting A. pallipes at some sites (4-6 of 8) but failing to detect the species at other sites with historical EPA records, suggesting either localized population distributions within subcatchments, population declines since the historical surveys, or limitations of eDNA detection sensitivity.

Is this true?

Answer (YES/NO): NO